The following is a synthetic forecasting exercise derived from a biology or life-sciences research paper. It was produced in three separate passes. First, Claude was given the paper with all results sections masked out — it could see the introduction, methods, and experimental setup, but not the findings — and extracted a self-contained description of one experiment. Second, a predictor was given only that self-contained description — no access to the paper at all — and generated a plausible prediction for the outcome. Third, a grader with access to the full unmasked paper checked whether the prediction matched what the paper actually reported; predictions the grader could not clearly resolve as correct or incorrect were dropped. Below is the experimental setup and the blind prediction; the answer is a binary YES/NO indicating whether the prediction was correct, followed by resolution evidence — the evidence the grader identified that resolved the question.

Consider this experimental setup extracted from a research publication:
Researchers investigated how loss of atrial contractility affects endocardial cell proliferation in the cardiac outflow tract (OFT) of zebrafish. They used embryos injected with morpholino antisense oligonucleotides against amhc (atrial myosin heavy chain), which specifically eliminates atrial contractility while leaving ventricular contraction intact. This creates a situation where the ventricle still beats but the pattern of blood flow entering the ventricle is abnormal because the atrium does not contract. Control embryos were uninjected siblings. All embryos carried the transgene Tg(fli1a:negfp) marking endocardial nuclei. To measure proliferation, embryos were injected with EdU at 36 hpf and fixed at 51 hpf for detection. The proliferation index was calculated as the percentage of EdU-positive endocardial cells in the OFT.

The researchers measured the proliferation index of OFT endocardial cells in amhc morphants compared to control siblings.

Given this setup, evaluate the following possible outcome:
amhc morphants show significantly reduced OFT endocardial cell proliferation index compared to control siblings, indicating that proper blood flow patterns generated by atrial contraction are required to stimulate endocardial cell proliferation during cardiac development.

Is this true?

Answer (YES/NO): NO